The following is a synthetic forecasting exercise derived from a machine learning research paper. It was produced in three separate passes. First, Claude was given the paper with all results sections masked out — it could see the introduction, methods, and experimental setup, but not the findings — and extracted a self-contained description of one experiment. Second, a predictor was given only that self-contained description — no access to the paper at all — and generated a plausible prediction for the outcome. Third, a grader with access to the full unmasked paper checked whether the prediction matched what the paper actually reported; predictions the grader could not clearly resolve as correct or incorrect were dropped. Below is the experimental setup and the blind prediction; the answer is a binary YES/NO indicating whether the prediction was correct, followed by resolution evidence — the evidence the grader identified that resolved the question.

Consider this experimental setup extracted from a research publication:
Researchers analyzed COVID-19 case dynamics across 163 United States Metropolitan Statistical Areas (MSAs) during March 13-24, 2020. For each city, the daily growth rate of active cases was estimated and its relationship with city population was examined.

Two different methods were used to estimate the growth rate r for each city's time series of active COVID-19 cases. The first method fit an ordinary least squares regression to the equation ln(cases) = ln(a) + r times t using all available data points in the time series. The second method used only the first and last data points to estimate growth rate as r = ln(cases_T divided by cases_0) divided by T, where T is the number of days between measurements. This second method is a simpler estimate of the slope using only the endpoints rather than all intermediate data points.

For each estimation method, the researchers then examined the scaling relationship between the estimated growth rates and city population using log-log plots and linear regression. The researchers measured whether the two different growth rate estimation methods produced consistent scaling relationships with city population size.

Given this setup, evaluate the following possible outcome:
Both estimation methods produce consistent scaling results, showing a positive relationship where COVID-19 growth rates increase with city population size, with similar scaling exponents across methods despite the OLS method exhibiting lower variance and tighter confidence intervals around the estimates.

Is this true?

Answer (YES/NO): NO